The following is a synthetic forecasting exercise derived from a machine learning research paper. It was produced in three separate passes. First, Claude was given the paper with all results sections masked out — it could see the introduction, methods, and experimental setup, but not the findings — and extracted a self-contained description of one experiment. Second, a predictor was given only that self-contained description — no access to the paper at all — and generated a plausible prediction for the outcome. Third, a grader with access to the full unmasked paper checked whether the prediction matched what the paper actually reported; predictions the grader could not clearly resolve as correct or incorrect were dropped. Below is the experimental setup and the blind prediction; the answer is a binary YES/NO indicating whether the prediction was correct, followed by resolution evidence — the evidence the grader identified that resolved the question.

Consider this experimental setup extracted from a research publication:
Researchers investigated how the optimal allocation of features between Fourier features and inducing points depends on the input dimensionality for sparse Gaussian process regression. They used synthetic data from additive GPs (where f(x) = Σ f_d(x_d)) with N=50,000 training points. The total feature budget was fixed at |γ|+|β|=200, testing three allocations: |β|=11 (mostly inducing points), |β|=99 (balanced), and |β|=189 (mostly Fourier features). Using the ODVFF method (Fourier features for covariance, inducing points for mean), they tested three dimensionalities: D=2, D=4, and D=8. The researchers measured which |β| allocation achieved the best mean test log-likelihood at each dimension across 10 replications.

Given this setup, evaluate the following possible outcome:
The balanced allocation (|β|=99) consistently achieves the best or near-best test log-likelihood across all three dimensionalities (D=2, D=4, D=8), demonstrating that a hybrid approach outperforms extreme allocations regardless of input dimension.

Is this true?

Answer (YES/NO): NO